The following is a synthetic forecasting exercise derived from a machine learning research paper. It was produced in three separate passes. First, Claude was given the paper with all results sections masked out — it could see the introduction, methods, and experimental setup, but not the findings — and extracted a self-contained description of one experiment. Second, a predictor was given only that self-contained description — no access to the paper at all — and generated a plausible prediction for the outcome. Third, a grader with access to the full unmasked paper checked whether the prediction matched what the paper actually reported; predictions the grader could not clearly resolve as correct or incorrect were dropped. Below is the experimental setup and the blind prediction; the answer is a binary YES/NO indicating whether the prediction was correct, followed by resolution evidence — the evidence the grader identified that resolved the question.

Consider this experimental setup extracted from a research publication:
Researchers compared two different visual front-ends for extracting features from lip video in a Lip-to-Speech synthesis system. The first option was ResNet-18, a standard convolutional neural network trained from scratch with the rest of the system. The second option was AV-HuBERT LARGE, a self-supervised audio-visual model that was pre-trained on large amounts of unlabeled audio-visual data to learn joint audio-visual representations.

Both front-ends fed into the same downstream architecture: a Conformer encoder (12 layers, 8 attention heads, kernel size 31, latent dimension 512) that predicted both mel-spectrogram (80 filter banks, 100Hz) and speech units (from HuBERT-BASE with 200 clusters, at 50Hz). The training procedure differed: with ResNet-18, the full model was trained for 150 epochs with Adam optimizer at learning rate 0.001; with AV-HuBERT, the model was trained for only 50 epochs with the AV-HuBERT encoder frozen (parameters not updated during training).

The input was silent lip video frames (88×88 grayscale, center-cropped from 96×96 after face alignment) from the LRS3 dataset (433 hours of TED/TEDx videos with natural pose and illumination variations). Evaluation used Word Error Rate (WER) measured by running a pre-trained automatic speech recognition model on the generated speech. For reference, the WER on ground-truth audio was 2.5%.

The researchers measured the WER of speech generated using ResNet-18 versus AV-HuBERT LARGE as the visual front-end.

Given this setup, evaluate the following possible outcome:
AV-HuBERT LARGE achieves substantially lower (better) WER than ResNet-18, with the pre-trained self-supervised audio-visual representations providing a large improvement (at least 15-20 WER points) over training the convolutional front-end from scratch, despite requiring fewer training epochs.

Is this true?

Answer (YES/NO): YES